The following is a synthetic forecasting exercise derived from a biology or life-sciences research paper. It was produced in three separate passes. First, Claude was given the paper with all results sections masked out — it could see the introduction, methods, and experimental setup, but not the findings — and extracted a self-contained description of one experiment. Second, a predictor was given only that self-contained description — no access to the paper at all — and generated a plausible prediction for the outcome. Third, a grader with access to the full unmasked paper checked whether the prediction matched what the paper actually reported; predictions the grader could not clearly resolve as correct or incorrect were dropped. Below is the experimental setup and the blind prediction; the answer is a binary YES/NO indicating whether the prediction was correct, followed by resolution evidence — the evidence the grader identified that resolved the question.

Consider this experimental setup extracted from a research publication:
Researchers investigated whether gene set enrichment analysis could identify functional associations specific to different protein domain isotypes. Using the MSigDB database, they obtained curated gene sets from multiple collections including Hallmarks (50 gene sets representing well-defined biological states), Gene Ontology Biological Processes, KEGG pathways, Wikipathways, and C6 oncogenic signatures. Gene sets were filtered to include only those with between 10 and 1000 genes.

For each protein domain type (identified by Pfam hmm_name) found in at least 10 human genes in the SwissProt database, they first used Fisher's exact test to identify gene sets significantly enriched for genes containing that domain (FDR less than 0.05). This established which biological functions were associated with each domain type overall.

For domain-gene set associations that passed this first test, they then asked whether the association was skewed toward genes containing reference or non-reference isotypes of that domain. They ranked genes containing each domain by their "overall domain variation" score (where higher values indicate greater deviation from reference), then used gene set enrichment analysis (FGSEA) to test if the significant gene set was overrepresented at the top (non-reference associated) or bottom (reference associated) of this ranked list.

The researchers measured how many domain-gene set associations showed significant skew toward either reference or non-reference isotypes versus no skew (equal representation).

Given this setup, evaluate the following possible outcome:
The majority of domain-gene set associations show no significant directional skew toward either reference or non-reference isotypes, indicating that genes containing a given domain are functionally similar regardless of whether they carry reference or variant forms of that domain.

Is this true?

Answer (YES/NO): NO